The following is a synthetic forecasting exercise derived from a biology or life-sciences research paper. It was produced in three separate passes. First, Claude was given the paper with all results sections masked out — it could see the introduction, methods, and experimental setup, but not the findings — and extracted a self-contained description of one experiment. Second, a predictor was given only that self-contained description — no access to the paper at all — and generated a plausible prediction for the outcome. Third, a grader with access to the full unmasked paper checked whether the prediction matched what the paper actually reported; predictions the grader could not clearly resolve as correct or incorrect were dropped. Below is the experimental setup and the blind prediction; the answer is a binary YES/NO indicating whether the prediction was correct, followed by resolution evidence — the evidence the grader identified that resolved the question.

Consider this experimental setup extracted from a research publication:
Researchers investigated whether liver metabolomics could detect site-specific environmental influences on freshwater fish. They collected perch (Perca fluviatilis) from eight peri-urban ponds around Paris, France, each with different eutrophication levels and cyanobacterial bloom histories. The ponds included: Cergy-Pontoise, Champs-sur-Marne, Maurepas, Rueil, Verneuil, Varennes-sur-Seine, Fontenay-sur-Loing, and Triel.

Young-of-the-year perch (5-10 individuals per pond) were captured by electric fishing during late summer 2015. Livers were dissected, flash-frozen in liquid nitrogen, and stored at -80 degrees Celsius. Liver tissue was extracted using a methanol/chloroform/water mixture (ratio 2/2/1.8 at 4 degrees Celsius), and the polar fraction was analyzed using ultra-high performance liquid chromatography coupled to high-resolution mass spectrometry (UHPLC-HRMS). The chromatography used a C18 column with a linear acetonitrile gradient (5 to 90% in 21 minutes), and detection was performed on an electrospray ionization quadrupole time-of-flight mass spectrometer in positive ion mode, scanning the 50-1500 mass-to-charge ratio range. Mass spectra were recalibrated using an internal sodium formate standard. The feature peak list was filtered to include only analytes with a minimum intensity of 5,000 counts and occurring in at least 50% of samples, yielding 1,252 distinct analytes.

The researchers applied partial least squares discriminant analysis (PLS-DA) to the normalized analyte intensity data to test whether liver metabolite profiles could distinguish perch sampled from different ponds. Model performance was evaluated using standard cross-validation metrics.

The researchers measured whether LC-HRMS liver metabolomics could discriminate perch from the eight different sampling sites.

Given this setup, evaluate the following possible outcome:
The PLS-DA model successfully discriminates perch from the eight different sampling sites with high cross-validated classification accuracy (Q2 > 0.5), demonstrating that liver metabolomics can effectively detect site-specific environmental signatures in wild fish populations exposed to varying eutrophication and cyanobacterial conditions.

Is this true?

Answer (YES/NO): NO